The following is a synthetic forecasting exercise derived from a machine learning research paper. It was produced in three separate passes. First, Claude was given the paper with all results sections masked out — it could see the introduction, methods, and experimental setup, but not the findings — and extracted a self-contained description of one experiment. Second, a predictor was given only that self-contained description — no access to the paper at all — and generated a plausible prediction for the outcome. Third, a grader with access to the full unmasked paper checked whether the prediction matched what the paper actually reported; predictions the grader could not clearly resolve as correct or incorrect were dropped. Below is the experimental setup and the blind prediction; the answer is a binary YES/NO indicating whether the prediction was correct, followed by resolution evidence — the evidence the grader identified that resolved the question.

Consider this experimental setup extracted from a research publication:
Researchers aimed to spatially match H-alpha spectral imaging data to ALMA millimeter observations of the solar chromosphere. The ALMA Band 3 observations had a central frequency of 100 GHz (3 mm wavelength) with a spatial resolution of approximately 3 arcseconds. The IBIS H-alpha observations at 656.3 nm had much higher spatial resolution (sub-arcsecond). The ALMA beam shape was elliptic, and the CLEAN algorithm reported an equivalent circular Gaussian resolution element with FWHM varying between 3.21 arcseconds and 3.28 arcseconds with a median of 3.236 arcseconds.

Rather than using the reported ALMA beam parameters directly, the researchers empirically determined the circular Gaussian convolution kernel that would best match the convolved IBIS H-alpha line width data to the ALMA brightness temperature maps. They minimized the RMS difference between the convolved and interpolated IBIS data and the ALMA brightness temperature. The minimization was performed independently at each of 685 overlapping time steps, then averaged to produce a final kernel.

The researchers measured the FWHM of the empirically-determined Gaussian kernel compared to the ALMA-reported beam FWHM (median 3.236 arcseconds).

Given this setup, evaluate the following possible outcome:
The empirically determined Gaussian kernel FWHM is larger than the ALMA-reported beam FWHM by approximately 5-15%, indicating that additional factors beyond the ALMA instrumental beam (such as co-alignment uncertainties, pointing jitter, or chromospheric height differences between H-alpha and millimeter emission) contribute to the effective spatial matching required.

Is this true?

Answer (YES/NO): NO